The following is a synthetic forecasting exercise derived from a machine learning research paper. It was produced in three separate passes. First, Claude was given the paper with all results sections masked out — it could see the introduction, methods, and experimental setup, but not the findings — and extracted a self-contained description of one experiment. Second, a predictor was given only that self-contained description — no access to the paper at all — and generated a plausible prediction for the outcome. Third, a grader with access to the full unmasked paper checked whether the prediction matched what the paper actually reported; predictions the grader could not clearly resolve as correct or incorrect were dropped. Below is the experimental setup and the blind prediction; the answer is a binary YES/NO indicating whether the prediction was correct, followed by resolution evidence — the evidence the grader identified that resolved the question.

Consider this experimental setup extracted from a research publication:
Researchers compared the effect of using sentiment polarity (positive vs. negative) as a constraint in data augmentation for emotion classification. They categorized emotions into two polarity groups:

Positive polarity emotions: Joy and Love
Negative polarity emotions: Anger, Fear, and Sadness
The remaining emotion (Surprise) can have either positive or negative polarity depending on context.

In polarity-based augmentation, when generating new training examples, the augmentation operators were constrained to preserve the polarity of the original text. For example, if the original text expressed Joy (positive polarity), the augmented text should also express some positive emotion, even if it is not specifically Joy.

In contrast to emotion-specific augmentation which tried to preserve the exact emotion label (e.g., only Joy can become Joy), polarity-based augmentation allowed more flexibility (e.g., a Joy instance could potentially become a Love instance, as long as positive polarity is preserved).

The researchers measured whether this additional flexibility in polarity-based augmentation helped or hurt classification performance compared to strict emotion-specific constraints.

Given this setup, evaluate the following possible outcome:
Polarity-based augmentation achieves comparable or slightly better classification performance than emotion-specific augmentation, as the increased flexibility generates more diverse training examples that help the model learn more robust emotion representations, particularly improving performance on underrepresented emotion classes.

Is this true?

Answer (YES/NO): YES